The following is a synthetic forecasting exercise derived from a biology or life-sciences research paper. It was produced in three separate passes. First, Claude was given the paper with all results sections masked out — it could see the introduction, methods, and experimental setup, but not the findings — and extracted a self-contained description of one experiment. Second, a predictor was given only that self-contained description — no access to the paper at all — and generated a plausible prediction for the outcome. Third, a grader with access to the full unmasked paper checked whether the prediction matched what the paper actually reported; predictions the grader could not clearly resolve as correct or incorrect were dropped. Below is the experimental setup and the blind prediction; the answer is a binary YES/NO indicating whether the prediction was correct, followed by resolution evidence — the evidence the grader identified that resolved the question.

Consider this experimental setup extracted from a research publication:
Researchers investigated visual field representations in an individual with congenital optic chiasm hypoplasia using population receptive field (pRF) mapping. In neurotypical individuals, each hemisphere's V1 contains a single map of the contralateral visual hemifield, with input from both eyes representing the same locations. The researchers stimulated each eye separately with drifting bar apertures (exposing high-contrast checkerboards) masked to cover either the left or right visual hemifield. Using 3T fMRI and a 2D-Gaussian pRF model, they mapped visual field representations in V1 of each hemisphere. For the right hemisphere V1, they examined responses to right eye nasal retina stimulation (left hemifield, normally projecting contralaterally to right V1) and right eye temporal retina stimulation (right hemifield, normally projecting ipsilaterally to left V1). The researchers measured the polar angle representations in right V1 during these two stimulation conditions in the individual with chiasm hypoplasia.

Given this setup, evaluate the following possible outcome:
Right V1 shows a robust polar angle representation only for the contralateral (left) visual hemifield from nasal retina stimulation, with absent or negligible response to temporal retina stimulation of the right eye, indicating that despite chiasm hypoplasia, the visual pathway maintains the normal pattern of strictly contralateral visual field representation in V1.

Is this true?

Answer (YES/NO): NO